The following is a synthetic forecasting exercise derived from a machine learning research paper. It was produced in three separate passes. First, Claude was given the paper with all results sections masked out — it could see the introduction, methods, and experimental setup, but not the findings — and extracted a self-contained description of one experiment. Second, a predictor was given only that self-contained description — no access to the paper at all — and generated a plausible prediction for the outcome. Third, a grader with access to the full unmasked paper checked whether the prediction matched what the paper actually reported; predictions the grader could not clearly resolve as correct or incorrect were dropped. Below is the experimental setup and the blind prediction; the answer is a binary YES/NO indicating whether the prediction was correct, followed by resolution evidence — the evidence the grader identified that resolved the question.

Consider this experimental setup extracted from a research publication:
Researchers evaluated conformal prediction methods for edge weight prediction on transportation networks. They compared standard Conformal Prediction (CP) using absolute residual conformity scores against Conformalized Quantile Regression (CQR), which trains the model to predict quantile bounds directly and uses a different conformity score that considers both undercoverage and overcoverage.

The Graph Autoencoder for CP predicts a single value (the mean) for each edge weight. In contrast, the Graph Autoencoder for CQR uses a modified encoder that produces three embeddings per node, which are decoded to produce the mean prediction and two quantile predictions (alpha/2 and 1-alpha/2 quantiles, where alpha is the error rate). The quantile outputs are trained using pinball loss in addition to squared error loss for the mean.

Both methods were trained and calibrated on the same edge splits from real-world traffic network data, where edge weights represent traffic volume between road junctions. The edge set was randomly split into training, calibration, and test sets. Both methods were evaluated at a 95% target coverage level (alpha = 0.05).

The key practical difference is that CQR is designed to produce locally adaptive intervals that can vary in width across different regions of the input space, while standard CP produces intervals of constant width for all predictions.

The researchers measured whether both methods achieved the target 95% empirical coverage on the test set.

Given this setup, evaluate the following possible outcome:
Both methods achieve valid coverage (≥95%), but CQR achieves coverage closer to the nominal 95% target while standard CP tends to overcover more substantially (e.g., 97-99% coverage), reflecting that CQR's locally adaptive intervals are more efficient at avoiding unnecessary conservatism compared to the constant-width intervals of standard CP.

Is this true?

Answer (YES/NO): NO